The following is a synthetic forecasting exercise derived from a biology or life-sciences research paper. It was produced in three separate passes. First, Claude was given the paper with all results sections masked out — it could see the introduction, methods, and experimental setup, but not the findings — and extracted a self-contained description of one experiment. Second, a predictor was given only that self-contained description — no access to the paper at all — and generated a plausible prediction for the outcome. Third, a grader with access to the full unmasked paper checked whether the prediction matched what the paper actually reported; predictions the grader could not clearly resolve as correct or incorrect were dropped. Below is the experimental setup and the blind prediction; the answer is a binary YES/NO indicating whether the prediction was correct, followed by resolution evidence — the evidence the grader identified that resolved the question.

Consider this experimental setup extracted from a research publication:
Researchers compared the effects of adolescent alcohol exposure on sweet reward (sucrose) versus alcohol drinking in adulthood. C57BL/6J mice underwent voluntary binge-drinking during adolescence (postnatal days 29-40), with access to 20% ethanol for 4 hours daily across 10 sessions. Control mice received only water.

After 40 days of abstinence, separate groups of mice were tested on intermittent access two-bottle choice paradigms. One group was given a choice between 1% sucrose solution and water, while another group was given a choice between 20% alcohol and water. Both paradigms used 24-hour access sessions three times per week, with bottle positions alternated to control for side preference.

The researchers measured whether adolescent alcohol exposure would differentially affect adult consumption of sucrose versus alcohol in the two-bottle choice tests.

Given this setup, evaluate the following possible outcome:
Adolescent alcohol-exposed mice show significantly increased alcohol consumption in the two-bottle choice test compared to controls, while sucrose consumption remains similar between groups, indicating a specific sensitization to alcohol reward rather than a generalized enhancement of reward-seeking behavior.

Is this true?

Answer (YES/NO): YES